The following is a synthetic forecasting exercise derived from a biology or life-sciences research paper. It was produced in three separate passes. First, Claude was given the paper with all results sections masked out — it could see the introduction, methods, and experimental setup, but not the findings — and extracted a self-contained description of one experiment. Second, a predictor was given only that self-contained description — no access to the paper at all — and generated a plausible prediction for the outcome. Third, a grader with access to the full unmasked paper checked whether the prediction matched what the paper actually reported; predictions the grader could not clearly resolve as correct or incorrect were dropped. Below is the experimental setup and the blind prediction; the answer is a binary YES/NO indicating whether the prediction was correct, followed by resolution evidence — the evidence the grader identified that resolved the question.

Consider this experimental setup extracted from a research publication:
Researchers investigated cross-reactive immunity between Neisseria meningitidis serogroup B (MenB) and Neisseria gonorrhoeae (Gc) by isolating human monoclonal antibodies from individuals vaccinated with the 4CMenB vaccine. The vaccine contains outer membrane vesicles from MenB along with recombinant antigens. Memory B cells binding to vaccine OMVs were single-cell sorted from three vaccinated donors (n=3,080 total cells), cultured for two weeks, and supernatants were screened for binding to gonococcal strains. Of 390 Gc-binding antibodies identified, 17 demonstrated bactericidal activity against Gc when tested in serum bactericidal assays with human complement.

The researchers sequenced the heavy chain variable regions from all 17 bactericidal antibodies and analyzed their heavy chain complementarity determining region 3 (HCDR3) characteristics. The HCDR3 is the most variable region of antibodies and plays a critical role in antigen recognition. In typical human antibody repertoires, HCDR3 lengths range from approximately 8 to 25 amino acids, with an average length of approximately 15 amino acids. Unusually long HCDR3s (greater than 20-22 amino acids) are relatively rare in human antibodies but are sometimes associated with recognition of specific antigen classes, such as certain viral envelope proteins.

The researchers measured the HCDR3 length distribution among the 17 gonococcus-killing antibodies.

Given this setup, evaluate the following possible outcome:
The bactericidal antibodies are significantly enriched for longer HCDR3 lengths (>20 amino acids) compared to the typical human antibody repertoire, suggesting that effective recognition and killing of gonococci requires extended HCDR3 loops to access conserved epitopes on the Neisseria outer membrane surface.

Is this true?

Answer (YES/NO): YES